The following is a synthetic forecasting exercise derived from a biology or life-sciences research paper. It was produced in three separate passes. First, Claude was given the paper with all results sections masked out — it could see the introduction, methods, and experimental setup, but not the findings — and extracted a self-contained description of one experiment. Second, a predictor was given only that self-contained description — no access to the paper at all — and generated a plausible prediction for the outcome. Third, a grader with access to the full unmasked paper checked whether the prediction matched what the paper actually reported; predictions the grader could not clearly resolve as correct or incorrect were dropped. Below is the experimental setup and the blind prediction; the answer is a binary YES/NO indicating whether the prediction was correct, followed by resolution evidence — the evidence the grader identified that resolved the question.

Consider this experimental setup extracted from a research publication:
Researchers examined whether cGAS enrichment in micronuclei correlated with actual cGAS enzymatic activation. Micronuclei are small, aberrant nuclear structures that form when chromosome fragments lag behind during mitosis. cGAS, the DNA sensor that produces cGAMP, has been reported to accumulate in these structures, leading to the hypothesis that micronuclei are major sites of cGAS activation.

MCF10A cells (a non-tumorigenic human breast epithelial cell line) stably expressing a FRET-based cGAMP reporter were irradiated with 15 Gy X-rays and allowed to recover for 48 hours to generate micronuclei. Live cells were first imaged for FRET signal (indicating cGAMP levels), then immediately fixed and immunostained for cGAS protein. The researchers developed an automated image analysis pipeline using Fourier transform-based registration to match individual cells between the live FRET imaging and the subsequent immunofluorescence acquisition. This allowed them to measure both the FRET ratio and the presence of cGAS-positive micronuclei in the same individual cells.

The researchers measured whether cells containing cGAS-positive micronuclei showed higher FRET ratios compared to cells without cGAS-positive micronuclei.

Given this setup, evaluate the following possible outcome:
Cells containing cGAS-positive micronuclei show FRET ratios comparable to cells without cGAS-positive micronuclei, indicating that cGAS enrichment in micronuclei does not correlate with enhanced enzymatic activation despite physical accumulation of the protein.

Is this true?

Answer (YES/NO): YES